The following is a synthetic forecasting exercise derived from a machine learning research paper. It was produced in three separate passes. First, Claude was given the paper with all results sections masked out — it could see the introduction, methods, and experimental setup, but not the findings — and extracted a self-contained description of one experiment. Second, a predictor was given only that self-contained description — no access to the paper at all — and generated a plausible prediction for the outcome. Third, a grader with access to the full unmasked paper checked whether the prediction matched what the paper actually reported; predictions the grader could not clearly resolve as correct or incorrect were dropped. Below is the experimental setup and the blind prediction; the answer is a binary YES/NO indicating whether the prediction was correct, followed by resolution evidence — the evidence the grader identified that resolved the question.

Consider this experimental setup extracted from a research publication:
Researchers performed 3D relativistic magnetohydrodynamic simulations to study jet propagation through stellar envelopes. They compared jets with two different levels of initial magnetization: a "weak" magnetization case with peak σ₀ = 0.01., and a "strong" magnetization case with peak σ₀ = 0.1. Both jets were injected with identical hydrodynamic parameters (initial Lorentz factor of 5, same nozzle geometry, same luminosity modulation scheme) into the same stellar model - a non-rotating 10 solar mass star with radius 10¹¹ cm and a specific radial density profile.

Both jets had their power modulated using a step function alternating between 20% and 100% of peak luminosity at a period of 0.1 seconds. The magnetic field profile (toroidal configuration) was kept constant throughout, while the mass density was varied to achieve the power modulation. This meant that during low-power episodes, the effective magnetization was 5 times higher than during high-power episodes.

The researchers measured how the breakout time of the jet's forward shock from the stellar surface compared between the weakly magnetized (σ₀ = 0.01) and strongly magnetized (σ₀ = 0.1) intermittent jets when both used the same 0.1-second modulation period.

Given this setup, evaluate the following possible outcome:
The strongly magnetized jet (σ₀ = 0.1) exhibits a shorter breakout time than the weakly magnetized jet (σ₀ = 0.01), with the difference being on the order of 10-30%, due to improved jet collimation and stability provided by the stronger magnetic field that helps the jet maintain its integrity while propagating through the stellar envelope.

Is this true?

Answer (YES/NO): NO